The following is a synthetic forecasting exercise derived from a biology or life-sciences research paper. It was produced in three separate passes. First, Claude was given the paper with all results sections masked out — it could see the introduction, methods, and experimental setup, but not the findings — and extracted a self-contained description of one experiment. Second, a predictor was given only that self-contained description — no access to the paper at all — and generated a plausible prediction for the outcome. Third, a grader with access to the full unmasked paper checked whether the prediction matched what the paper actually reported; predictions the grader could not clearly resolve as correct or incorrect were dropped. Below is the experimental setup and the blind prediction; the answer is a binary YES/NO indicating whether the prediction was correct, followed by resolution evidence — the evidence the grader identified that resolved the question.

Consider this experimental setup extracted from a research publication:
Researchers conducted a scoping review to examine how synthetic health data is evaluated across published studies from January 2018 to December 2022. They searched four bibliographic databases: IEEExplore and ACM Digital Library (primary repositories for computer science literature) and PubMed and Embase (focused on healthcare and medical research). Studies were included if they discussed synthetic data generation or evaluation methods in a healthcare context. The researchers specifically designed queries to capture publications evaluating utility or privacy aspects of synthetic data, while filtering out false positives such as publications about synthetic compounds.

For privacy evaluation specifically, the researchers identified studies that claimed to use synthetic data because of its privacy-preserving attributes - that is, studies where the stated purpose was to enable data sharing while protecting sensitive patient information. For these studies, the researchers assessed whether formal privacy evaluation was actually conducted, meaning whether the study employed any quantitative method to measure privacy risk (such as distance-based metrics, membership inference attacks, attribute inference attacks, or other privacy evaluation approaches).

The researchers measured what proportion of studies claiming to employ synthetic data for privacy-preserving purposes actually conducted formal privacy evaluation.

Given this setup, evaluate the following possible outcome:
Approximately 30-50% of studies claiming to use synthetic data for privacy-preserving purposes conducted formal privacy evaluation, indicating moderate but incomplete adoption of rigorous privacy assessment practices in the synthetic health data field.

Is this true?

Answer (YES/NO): YES